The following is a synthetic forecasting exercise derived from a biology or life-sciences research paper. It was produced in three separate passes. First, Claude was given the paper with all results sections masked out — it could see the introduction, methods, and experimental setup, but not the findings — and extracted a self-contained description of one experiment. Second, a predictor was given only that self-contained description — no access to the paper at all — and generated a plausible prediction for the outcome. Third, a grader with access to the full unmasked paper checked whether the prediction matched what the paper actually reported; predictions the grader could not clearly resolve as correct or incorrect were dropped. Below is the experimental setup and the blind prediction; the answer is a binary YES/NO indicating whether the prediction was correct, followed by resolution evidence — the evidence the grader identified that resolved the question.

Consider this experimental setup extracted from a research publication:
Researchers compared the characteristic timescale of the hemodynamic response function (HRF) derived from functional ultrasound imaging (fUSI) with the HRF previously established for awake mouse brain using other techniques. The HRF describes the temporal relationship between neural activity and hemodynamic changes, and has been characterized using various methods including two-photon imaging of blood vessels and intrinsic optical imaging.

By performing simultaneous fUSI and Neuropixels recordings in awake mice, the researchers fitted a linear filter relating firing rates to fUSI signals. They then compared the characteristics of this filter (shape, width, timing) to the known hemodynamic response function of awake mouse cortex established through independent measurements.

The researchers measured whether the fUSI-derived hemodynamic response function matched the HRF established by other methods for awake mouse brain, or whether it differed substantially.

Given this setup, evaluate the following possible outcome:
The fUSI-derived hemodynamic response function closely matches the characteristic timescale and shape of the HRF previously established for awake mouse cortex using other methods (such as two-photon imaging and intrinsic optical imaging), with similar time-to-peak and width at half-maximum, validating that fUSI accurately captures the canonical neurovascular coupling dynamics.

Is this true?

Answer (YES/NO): YES